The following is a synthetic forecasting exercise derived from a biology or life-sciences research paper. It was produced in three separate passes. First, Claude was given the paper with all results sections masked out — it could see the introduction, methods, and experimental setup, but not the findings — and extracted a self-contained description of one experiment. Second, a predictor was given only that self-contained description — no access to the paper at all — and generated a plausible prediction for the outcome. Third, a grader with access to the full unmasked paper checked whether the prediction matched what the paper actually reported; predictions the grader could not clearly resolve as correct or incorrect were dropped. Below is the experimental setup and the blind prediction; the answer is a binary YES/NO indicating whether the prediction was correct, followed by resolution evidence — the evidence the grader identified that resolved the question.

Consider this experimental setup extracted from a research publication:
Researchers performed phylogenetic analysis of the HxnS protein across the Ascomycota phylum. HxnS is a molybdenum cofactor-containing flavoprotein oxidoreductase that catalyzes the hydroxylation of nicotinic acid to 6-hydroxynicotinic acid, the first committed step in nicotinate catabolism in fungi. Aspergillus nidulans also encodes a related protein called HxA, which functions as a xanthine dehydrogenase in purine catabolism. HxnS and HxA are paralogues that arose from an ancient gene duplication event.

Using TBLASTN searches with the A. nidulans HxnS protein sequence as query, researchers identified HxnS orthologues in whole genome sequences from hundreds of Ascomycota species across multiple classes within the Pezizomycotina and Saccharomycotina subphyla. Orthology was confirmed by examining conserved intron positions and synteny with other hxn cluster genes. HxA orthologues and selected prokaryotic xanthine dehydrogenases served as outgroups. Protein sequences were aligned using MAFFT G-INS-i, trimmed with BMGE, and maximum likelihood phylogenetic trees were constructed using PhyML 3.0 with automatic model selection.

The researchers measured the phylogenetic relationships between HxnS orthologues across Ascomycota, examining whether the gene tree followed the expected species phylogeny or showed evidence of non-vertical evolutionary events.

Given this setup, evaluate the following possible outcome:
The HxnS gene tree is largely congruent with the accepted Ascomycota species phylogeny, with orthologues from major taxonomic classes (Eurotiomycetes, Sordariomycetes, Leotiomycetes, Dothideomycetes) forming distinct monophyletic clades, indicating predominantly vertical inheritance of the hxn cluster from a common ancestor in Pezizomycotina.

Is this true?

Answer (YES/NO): NO